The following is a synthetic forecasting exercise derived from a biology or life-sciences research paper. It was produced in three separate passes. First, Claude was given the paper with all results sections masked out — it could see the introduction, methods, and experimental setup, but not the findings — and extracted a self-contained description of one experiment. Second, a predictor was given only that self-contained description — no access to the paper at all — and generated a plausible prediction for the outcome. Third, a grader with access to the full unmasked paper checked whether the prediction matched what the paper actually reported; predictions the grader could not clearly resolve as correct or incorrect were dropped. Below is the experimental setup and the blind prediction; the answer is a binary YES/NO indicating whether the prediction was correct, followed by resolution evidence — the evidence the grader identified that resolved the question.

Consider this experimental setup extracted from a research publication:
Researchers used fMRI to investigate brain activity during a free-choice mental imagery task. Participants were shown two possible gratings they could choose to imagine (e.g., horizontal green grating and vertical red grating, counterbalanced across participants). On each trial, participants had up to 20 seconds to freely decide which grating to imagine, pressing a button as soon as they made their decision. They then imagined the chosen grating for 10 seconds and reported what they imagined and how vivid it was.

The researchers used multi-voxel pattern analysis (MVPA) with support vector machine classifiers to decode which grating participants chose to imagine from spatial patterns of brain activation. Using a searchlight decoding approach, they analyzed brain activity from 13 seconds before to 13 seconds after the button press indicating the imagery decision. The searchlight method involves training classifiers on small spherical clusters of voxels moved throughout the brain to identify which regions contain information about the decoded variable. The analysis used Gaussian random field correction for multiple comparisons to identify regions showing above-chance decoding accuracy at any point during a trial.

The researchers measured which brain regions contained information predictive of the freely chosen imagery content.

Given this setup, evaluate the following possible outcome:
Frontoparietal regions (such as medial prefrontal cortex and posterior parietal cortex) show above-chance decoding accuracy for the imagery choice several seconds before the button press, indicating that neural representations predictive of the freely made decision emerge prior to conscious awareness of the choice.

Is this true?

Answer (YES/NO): NO